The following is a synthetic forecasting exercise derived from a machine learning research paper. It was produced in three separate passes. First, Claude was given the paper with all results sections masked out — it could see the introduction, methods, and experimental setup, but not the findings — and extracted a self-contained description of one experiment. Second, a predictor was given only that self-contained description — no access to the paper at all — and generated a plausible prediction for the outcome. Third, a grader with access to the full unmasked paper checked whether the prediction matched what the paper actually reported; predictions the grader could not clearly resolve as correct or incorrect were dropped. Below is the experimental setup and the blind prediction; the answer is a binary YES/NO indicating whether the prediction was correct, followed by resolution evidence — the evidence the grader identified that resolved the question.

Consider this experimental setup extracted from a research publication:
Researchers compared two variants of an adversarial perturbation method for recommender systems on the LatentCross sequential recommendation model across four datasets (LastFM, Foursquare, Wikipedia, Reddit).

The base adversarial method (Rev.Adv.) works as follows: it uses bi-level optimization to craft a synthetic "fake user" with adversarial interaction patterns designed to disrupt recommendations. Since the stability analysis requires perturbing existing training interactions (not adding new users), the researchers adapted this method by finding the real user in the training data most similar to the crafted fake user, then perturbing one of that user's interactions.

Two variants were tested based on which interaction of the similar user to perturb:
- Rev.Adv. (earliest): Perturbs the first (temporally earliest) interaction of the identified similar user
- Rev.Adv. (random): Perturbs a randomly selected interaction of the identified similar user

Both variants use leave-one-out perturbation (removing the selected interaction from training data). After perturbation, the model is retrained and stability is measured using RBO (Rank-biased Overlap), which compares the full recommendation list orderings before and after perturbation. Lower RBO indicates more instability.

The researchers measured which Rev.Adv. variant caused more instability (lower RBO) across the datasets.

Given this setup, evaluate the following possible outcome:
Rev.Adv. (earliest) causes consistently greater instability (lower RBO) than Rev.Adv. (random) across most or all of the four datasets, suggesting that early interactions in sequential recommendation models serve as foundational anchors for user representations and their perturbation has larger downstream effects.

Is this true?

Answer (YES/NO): YES